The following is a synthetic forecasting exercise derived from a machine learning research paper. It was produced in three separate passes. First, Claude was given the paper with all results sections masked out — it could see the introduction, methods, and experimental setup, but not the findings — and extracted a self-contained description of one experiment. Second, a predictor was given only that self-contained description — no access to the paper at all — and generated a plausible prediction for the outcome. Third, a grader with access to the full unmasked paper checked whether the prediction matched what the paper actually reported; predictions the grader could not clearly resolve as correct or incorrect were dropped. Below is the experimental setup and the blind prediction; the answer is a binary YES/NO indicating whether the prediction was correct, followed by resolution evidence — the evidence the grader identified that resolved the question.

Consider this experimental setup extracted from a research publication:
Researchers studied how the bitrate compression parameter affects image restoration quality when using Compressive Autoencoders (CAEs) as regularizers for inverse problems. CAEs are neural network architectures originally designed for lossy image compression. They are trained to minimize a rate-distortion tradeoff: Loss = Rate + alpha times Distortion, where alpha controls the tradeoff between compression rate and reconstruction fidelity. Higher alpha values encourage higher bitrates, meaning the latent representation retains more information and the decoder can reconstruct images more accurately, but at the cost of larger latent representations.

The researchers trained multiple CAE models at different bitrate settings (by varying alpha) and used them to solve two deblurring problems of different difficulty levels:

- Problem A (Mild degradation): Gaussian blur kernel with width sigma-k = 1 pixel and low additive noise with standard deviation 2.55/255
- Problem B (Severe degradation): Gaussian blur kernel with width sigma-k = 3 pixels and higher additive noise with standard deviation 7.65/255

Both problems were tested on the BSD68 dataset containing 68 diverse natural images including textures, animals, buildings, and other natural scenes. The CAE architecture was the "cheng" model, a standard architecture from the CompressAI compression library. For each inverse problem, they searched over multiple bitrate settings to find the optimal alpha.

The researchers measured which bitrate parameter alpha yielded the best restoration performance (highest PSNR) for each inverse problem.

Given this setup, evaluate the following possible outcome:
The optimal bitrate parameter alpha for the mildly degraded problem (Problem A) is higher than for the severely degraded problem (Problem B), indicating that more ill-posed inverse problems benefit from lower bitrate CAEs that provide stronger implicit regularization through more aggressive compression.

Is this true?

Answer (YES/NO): YES